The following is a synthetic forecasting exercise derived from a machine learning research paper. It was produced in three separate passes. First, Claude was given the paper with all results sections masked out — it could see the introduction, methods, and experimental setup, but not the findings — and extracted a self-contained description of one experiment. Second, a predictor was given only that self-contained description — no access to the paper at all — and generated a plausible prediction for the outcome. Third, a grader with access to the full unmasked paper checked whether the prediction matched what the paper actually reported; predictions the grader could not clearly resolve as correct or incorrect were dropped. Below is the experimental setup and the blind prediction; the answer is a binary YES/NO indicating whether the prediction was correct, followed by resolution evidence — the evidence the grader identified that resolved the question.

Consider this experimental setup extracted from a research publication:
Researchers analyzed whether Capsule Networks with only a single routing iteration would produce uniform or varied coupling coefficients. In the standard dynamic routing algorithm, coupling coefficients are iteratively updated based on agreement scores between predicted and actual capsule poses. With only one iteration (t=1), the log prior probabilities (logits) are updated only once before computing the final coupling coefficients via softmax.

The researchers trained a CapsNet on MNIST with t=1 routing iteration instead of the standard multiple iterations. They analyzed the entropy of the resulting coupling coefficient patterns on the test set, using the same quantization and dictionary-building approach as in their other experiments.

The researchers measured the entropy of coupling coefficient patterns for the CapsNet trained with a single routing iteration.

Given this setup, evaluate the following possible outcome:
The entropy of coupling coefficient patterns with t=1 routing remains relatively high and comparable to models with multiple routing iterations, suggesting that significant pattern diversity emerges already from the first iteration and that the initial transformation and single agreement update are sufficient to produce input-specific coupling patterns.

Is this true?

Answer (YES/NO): NO